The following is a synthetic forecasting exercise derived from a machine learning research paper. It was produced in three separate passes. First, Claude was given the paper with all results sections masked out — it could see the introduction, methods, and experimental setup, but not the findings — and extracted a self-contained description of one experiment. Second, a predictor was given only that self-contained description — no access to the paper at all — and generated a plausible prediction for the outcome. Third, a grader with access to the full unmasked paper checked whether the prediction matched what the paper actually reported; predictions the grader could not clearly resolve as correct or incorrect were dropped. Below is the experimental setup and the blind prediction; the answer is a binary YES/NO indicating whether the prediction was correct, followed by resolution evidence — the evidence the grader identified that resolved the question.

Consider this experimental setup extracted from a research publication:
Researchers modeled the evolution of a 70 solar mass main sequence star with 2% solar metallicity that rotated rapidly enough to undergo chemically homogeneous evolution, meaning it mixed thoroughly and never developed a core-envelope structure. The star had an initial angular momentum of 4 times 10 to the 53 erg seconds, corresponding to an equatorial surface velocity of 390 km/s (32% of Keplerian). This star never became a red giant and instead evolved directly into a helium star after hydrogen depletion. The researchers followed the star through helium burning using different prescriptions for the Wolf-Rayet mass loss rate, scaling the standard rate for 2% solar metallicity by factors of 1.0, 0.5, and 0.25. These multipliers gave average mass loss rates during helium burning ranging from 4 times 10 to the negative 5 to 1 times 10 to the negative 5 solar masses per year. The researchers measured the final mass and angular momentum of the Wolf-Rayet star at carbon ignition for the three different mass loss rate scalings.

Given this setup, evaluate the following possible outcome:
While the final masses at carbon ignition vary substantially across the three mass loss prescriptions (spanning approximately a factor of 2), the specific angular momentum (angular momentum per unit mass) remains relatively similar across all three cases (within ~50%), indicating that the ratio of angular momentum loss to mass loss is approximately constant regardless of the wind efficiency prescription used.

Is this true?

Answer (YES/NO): NO